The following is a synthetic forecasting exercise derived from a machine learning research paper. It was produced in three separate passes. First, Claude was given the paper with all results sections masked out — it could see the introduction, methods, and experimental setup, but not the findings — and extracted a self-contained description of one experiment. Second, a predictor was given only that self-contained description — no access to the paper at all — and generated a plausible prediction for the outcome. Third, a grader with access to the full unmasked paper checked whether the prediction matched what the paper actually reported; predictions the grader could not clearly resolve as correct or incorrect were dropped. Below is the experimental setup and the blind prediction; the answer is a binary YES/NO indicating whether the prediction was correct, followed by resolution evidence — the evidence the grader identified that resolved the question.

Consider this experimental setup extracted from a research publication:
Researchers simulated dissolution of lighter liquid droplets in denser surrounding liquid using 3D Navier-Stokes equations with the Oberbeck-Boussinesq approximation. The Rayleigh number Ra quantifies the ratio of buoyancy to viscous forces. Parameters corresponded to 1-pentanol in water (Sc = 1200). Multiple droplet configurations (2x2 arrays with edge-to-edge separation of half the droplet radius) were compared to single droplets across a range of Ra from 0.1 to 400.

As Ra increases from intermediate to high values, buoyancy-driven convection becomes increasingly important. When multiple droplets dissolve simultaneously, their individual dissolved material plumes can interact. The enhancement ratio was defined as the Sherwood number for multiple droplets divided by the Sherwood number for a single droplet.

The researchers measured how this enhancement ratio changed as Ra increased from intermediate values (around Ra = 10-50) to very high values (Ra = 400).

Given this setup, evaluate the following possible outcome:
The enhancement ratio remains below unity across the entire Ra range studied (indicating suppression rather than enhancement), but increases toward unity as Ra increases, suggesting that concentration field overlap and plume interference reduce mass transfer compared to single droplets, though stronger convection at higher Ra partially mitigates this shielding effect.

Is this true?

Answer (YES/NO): NO